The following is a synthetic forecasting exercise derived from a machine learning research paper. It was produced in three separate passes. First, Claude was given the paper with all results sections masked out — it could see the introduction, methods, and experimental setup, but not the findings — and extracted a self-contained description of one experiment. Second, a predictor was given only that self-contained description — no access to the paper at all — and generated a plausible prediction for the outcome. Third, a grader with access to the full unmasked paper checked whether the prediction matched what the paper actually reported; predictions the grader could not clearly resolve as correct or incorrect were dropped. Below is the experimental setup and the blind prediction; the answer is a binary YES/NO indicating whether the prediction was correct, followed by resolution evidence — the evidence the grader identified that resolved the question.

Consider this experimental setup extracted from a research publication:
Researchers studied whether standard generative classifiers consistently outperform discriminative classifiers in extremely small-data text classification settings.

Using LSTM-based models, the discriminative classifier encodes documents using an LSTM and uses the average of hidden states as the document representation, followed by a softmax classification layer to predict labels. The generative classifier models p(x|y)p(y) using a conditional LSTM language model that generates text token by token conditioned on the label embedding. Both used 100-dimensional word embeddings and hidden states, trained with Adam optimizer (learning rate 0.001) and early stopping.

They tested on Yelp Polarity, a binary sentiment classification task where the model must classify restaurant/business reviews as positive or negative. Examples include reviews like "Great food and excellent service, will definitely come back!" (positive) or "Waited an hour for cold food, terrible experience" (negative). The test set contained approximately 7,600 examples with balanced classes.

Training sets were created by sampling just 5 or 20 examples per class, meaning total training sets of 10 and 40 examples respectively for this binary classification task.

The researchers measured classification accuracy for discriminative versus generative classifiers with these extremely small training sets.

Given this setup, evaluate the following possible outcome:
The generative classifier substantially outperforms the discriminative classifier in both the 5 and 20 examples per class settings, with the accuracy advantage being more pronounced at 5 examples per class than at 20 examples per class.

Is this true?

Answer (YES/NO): NO